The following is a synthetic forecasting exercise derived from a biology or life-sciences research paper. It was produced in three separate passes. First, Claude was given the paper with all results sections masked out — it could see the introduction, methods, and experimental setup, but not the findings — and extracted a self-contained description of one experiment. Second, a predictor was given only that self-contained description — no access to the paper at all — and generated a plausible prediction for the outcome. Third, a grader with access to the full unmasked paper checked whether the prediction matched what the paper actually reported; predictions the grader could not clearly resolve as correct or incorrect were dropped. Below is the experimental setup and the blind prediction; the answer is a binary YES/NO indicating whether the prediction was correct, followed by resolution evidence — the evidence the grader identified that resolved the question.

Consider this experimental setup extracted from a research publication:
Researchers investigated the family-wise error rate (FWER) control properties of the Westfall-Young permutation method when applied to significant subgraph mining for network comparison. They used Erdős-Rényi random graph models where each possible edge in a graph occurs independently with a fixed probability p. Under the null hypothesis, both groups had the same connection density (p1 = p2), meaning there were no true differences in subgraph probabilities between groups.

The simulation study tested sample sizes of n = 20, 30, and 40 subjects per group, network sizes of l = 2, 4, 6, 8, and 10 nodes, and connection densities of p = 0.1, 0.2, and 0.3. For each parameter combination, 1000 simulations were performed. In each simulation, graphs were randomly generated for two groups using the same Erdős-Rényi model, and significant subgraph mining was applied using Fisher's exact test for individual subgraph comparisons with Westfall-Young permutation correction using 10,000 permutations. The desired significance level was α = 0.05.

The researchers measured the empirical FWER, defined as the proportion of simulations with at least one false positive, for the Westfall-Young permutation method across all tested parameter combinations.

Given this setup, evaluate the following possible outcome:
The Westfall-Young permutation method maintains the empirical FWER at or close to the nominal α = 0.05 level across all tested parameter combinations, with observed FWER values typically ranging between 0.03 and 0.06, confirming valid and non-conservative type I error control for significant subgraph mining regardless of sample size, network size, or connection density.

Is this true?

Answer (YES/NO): YES